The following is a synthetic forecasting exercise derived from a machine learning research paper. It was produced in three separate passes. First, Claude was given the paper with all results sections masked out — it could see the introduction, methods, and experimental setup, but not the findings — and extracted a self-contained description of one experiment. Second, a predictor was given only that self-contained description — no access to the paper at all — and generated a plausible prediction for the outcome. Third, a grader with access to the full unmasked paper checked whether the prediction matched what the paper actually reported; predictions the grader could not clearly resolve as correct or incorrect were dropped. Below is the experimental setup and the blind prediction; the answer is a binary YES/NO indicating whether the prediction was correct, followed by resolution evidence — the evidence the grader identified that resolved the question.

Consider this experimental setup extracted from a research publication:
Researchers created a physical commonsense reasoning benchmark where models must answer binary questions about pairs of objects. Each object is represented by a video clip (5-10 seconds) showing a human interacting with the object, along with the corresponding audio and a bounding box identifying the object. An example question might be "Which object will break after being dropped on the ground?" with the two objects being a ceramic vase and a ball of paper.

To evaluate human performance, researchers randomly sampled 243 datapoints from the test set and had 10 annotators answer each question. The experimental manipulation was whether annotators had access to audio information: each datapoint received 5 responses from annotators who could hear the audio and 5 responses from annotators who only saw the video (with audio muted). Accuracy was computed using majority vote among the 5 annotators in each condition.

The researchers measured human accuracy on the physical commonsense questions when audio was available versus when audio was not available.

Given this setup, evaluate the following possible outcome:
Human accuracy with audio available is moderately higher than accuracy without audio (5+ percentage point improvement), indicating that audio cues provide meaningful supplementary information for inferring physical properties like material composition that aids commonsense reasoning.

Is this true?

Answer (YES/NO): YES